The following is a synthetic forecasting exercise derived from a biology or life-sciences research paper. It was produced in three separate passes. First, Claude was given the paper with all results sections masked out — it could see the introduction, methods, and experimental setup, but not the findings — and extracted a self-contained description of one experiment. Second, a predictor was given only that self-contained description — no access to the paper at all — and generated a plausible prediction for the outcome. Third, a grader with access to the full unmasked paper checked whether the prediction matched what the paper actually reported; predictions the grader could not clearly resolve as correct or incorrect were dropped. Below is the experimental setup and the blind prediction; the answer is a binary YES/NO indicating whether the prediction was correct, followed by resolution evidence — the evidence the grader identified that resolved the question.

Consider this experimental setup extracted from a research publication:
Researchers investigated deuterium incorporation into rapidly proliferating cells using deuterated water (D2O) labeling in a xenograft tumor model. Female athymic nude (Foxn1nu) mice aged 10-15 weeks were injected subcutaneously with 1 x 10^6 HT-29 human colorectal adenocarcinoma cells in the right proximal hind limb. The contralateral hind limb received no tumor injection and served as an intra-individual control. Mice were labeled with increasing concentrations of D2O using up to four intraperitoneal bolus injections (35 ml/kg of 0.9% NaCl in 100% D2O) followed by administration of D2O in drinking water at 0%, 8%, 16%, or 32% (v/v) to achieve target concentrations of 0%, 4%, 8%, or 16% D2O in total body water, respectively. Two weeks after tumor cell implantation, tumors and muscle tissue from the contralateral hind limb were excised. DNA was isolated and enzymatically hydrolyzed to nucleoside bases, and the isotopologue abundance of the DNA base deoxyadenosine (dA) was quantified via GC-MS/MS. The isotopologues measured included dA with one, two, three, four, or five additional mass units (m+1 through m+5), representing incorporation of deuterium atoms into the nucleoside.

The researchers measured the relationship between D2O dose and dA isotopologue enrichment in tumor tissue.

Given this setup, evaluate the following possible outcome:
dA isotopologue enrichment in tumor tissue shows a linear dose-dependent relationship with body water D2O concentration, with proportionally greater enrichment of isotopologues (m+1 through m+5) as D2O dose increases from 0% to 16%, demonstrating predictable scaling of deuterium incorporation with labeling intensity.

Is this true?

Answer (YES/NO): YES